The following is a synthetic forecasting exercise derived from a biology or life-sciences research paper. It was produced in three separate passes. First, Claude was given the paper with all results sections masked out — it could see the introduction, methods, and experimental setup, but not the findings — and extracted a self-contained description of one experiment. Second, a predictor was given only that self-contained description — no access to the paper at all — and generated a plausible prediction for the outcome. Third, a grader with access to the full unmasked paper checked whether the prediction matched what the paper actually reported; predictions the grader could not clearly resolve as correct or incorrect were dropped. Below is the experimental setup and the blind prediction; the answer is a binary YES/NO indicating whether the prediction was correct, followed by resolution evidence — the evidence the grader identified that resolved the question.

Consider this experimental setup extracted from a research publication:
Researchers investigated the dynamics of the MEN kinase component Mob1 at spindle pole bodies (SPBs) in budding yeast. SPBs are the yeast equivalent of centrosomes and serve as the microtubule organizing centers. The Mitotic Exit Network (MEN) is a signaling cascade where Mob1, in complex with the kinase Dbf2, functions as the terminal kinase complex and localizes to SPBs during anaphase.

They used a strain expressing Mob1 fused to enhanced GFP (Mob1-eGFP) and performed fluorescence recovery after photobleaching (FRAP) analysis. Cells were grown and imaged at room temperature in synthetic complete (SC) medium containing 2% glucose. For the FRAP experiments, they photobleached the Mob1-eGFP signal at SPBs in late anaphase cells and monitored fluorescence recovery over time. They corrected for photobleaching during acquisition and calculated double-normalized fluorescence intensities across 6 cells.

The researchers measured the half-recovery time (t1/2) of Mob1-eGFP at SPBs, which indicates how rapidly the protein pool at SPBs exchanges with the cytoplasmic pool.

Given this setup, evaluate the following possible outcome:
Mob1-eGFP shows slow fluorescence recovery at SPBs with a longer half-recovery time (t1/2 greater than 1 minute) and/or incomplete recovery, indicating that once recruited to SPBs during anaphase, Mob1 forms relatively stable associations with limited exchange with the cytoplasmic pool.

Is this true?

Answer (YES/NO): NO